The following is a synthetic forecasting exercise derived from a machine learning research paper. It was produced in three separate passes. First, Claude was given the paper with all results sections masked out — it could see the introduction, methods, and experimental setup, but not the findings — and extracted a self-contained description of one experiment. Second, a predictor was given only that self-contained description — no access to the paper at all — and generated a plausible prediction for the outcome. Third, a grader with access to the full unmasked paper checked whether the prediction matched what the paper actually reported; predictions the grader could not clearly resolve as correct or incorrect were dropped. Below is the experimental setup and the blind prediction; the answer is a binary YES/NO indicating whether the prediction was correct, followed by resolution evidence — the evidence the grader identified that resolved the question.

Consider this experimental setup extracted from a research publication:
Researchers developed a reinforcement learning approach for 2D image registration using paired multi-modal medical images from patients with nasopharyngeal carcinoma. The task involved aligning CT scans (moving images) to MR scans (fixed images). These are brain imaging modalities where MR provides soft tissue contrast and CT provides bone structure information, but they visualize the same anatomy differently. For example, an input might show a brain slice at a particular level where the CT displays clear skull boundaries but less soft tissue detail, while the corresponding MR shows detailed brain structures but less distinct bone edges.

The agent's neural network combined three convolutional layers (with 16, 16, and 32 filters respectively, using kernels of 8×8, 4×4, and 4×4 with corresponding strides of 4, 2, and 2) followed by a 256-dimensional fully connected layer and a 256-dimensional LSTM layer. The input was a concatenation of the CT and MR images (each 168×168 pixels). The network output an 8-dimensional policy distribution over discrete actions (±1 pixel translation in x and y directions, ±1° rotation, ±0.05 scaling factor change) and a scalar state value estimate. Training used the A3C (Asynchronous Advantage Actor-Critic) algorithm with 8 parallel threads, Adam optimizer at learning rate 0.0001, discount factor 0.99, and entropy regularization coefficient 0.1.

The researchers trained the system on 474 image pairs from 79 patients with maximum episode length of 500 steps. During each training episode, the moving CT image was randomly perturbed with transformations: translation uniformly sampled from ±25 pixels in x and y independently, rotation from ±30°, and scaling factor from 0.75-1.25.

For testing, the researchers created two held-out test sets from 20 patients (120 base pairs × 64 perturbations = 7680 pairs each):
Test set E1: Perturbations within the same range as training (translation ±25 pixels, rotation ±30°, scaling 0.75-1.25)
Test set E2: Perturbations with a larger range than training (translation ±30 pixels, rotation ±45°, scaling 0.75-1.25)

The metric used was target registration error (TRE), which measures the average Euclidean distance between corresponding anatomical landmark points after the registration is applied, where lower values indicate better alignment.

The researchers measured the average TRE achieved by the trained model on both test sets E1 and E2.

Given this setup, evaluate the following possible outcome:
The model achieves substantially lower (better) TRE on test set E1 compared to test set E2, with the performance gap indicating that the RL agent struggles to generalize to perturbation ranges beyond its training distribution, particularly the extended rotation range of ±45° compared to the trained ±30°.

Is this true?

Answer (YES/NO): NO